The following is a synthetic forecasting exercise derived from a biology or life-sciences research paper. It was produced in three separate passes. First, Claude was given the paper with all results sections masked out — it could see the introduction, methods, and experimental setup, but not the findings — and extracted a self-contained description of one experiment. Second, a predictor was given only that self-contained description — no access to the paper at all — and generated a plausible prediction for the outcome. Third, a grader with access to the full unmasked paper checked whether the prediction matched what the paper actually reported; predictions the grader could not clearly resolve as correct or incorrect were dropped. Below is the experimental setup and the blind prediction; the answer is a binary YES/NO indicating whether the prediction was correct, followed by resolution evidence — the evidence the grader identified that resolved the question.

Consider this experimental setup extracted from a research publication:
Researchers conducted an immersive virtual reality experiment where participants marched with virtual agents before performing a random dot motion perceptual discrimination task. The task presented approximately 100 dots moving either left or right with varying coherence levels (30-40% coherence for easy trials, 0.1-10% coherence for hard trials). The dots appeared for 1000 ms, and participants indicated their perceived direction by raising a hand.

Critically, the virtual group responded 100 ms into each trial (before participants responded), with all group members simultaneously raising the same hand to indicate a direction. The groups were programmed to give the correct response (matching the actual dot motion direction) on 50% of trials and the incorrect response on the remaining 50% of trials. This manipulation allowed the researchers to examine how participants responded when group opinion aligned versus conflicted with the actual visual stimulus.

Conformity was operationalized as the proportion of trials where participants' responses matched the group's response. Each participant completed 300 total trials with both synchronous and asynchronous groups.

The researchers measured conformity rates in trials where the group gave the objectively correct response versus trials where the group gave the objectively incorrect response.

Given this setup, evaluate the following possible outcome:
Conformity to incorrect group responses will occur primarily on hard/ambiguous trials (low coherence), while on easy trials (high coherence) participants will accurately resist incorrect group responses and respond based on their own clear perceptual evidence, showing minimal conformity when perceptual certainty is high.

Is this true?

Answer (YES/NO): YES